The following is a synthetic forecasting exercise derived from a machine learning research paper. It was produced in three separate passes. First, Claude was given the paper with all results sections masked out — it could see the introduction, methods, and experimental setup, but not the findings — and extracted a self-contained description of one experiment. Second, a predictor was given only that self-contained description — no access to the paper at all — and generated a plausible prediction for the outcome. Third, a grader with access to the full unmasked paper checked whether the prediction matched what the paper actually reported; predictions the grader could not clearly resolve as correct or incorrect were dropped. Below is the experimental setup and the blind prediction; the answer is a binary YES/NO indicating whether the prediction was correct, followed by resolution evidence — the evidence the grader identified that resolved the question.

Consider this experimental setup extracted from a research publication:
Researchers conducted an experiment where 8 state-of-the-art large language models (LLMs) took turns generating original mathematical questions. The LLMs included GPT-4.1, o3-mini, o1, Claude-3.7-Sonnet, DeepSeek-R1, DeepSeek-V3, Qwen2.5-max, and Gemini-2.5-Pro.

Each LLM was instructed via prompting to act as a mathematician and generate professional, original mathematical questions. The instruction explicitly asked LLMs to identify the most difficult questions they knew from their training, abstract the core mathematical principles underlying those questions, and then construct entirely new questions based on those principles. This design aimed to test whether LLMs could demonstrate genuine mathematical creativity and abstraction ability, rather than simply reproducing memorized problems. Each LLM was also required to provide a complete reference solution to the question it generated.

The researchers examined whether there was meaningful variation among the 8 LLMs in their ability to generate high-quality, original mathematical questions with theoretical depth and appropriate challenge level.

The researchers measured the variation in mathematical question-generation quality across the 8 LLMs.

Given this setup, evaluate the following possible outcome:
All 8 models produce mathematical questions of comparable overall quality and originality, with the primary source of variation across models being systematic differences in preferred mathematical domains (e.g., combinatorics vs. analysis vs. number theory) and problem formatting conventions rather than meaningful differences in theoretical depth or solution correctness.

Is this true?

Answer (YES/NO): NO